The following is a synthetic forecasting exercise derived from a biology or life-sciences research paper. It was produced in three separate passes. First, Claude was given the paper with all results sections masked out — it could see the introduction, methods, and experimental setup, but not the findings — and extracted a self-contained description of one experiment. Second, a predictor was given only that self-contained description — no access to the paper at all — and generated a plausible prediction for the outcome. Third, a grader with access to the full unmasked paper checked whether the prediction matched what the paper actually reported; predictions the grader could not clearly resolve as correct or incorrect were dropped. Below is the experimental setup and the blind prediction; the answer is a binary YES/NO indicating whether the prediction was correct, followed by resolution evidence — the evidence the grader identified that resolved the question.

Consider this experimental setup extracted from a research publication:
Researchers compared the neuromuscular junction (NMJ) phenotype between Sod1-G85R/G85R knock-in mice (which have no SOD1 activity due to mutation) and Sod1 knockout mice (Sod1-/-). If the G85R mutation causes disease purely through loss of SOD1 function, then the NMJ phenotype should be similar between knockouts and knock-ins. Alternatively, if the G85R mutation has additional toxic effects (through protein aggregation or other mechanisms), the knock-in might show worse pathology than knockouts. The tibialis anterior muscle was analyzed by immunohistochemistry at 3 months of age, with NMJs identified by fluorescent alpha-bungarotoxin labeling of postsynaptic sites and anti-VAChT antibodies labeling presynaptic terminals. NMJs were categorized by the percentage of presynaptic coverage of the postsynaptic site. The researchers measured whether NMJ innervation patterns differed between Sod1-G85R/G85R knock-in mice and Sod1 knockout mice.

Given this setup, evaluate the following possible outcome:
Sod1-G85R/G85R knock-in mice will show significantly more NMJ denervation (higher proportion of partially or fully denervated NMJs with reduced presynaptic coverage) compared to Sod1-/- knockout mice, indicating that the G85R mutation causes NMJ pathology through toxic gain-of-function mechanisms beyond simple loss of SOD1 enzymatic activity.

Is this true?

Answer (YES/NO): NO